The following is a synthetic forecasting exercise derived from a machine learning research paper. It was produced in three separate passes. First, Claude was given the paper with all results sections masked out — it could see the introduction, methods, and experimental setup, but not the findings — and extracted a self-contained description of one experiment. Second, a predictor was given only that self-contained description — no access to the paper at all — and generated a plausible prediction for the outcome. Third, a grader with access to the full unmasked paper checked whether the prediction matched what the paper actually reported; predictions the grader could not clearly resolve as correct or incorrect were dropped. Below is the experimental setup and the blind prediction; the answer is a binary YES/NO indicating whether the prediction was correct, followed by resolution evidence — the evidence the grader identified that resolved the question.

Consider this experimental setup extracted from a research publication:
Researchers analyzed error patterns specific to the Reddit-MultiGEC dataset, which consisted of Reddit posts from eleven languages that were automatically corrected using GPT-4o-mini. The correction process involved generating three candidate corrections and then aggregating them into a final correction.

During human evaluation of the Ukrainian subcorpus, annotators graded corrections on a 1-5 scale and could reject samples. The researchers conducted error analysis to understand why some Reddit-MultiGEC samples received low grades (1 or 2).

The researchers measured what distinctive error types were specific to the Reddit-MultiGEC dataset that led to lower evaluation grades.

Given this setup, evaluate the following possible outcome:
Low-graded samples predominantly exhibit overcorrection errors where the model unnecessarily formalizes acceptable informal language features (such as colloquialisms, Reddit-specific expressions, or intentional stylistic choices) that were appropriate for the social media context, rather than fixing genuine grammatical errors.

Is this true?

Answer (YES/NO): NO